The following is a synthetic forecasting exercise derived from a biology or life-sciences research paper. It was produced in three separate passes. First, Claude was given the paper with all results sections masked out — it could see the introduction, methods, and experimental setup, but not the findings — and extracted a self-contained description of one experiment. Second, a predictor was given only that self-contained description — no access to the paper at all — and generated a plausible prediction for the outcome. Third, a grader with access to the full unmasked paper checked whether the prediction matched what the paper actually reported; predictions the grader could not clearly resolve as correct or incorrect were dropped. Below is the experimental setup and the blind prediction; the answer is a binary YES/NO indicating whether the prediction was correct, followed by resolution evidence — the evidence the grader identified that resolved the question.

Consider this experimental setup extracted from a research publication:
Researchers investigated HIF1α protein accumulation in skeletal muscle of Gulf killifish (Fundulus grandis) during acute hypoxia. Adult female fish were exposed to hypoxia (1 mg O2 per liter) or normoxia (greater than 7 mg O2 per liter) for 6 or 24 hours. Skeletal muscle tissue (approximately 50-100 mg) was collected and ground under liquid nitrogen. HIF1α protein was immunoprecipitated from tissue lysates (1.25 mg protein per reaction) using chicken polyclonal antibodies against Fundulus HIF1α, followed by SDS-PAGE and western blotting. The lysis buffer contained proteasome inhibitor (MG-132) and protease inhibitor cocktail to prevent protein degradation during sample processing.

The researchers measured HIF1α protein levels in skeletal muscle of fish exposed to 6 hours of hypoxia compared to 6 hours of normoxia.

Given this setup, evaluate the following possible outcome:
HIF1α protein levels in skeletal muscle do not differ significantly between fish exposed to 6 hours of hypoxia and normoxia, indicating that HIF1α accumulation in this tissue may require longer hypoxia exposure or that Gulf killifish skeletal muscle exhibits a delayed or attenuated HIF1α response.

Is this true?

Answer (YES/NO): NO